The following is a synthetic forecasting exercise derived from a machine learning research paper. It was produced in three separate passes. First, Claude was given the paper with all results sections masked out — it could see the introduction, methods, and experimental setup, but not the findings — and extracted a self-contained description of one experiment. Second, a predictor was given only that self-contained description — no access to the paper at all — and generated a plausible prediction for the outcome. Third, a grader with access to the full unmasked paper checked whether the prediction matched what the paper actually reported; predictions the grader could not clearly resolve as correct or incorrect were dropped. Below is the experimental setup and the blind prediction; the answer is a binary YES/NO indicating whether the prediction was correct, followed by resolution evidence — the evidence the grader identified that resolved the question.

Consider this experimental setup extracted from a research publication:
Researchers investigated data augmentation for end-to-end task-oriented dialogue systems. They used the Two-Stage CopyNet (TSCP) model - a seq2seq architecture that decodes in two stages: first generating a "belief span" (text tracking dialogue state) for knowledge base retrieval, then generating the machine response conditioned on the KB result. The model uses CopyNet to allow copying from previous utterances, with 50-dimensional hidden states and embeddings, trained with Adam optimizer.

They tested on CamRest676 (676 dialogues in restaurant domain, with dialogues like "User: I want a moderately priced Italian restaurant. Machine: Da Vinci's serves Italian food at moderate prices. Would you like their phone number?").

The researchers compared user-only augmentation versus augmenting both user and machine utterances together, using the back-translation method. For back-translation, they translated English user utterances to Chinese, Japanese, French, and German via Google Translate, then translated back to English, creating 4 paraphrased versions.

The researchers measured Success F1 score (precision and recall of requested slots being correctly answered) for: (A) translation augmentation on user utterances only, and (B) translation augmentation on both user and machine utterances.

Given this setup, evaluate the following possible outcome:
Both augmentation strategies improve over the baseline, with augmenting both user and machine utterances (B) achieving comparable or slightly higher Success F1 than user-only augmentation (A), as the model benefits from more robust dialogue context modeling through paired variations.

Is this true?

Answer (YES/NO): NO